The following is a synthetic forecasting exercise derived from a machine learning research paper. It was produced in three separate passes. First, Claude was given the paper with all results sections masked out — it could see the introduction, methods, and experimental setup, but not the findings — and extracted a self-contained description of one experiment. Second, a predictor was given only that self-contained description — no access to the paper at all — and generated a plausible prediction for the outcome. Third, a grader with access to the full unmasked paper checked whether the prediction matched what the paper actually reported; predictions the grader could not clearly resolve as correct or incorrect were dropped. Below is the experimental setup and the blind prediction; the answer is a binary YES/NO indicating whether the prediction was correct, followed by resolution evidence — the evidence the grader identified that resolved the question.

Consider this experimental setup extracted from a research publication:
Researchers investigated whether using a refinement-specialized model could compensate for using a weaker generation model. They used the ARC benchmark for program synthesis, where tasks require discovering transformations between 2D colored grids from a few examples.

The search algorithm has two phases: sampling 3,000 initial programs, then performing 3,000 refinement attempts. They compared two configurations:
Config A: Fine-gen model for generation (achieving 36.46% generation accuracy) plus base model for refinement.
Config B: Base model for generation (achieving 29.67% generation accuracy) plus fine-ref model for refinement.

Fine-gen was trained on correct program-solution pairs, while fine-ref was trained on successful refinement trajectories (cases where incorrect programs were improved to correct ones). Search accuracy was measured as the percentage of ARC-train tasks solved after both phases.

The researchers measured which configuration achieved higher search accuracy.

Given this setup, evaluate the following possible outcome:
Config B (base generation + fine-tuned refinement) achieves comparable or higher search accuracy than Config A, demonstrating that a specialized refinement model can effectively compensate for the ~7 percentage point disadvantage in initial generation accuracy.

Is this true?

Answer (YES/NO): YES